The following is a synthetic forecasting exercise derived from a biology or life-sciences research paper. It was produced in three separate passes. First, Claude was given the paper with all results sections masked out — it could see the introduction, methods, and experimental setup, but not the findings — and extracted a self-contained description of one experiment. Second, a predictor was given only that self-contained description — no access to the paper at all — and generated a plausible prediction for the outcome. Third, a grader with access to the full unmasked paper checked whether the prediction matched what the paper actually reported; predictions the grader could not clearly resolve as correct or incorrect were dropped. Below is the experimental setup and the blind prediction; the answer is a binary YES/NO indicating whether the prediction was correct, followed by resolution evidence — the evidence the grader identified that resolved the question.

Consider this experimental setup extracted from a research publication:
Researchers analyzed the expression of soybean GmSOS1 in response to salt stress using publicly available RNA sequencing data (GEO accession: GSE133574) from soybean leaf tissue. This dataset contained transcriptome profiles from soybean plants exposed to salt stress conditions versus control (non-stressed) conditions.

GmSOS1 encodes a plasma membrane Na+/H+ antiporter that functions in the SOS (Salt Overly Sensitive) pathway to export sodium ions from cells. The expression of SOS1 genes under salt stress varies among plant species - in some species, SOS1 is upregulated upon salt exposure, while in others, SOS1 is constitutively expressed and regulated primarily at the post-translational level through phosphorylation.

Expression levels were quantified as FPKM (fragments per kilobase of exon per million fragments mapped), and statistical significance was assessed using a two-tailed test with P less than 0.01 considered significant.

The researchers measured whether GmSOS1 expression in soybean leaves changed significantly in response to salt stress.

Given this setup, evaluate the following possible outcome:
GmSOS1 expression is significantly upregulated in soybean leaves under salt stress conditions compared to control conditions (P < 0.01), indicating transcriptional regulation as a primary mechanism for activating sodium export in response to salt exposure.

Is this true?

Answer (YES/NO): NO